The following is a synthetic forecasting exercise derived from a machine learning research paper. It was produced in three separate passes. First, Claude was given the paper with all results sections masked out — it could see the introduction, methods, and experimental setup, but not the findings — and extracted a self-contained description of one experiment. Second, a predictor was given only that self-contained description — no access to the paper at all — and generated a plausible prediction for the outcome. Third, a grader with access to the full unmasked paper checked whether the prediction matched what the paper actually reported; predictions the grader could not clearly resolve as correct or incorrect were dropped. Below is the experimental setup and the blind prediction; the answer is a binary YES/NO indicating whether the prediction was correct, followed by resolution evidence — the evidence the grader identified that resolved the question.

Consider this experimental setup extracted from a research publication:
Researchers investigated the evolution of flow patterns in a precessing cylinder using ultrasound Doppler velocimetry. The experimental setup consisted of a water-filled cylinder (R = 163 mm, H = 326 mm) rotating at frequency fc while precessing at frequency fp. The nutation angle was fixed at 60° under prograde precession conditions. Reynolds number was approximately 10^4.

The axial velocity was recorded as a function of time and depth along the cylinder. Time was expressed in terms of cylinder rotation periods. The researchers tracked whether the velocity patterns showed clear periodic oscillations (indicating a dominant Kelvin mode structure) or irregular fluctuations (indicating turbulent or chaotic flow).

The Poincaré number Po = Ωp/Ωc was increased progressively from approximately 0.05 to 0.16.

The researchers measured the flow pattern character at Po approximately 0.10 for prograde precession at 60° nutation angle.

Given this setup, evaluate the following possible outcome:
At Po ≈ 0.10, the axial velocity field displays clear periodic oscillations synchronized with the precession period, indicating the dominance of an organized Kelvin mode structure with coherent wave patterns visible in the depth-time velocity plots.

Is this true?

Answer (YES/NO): NO